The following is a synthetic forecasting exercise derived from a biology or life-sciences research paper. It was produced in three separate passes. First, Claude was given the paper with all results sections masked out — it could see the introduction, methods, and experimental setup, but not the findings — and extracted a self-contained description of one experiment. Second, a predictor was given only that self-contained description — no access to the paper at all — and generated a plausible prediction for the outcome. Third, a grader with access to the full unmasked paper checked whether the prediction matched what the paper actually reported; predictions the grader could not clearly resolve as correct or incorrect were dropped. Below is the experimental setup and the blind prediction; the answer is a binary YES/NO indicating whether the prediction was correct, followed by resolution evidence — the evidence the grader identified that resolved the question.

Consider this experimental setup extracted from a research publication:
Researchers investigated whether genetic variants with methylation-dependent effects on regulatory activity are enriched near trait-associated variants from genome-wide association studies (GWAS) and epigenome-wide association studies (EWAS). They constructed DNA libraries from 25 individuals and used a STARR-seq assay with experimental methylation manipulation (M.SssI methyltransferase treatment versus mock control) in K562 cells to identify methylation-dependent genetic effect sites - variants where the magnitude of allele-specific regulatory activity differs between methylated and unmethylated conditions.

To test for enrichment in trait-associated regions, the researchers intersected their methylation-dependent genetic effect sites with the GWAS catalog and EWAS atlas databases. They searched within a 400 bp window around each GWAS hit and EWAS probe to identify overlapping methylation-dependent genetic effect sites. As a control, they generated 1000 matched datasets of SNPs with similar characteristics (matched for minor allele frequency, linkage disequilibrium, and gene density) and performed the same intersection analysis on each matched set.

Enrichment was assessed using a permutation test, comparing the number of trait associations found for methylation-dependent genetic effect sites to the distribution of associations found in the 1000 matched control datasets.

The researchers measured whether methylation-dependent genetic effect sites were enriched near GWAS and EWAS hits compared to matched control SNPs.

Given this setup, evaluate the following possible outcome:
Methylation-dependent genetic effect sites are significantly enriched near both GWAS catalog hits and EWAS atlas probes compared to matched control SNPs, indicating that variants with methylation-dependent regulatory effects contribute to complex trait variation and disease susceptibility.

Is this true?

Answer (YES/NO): NO